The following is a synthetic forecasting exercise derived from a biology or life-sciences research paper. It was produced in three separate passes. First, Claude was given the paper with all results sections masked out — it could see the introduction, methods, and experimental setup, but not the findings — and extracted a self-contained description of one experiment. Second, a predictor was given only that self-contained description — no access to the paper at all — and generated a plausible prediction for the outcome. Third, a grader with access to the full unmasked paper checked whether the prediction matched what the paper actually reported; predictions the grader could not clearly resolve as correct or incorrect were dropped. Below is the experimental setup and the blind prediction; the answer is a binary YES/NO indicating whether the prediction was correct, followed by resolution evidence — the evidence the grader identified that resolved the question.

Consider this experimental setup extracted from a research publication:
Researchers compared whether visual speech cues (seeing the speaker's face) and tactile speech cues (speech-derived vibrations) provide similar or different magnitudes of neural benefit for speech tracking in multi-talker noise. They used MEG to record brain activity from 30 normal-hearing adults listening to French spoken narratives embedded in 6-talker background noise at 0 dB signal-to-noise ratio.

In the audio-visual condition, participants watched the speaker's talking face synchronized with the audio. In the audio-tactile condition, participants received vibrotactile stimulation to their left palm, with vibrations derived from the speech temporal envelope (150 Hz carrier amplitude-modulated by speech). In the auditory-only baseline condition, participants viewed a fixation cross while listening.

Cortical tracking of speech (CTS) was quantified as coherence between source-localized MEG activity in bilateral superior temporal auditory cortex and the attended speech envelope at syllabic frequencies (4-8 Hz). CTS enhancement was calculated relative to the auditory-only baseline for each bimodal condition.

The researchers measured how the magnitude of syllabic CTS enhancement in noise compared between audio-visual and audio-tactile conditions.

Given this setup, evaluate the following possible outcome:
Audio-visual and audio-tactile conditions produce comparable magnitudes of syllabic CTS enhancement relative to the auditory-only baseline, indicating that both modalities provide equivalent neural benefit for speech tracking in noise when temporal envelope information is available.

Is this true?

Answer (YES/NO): NO